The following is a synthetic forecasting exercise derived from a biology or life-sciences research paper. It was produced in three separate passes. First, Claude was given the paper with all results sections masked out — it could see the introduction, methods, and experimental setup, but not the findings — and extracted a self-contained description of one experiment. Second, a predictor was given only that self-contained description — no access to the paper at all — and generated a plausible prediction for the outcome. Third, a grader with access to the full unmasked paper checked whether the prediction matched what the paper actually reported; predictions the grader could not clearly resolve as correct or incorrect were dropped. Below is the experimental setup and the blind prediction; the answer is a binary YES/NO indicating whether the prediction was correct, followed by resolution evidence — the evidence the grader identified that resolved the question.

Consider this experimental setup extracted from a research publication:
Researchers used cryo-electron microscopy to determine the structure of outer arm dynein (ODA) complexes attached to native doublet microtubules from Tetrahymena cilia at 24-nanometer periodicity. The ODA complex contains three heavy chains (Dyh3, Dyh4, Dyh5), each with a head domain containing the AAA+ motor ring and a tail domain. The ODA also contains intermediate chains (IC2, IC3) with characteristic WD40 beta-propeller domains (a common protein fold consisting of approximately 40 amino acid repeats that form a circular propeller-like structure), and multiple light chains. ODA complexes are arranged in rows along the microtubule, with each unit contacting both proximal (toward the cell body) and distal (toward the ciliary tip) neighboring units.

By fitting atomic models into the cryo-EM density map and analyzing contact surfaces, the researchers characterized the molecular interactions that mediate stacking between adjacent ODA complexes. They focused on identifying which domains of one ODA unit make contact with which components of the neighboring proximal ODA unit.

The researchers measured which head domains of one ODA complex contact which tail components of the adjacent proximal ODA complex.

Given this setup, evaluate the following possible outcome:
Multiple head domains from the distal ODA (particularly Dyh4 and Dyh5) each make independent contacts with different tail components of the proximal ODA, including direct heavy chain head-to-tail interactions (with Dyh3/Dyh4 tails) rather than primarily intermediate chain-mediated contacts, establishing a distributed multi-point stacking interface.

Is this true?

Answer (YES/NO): NO